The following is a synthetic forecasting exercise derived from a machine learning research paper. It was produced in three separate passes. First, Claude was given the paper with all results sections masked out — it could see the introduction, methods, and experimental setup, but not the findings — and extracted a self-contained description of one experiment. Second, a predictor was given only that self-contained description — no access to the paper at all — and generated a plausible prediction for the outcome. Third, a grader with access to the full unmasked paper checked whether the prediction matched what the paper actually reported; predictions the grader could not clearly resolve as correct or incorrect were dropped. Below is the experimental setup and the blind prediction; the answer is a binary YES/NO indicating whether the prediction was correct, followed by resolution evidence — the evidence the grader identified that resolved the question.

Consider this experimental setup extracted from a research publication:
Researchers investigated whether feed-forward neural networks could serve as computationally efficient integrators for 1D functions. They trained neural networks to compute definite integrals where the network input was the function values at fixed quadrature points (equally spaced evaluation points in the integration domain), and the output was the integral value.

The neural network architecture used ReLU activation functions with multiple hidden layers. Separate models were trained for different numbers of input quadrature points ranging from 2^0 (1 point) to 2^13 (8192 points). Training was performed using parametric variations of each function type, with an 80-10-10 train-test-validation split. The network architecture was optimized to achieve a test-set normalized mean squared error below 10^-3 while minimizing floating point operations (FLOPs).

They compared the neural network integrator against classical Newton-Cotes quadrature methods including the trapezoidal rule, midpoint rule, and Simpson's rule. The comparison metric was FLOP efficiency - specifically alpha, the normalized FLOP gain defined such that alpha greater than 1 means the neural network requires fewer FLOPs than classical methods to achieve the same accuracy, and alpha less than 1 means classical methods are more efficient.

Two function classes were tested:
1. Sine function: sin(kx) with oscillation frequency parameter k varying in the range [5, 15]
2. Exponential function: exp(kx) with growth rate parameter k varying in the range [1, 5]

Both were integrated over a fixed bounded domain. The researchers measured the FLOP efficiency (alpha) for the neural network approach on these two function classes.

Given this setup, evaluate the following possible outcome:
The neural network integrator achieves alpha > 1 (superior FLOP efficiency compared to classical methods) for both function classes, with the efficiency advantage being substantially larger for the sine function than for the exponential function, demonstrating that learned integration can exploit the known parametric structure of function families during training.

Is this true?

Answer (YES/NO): NO